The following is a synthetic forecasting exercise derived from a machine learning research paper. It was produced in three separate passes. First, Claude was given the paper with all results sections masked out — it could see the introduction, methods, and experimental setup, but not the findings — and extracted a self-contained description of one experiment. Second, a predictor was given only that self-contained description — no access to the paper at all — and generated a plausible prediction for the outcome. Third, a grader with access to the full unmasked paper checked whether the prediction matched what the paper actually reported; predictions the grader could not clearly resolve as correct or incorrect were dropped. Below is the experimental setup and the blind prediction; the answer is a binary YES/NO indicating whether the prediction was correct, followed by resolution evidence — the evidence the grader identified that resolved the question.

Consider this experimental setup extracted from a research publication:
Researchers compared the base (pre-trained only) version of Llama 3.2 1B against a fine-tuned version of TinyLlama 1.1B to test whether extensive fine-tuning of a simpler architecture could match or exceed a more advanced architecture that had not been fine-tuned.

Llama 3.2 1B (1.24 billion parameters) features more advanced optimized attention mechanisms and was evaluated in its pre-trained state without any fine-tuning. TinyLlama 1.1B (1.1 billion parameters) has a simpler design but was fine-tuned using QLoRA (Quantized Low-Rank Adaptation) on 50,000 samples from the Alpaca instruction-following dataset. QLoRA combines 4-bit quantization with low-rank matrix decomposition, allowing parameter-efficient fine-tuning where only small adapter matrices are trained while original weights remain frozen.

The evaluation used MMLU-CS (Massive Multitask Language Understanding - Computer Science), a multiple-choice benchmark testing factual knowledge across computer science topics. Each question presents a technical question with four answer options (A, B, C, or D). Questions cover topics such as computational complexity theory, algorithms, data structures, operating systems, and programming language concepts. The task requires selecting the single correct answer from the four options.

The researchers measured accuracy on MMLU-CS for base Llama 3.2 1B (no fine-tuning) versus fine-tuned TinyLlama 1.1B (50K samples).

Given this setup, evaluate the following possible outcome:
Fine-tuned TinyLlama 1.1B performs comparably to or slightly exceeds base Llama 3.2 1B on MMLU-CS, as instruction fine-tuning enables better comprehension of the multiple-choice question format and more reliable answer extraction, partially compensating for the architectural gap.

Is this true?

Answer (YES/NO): NO